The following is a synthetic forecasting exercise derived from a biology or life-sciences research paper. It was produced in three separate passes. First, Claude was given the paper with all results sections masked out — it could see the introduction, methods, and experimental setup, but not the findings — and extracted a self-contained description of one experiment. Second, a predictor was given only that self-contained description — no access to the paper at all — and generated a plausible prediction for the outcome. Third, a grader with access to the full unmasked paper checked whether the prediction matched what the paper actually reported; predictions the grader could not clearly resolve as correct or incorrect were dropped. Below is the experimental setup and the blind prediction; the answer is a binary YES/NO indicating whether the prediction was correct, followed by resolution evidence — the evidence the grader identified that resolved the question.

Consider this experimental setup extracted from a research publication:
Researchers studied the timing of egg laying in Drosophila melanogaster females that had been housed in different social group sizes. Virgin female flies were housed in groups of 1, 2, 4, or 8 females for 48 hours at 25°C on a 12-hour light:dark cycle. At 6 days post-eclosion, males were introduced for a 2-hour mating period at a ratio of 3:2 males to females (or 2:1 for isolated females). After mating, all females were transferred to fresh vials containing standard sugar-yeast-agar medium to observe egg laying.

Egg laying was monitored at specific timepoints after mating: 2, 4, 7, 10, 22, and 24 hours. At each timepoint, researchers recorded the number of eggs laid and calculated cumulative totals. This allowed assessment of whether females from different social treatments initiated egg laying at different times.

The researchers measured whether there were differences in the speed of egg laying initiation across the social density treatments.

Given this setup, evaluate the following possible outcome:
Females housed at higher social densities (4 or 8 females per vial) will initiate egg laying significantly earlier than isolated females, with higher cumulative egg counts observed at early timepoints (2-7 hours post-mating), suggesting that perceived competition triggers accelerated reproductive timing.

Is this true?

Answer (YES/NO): YES